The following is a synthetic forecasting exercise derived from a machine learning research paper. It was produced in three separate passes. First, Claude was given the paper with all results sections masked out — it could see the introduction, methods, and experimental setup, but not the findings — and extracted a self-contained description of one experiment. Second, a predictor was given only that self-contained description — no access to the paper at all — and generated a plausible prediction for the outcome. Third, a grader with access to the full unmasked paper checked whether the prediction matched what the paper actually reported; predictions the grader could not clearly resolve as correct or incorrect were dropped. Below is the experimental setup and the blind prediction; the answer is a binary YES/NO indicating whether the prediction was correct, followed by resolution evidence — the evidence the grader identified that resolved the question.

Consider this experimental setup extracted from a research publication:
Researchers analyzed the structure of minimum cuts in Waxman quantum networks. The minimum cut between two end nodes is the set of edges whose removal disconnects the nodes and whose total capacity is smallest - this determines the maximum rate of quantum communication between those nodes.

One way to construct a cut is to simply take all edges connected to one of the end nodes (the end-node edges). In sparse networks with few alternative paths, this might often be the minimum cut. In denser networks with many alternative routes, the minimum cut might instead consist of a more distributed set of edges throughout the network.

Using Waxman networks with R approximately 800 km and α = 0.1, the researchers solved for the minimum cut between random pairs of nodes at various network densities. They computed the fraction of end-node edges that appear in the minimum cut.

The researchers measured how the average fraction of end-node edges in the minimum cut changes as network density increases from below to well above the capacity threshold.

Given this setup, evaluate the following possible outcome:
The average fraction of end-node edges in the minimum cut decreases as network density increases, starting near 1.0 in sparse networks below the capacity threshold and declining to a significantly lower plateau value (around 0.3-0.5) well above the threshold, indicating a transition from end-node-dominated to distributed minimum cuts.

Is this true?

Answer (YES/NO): NO